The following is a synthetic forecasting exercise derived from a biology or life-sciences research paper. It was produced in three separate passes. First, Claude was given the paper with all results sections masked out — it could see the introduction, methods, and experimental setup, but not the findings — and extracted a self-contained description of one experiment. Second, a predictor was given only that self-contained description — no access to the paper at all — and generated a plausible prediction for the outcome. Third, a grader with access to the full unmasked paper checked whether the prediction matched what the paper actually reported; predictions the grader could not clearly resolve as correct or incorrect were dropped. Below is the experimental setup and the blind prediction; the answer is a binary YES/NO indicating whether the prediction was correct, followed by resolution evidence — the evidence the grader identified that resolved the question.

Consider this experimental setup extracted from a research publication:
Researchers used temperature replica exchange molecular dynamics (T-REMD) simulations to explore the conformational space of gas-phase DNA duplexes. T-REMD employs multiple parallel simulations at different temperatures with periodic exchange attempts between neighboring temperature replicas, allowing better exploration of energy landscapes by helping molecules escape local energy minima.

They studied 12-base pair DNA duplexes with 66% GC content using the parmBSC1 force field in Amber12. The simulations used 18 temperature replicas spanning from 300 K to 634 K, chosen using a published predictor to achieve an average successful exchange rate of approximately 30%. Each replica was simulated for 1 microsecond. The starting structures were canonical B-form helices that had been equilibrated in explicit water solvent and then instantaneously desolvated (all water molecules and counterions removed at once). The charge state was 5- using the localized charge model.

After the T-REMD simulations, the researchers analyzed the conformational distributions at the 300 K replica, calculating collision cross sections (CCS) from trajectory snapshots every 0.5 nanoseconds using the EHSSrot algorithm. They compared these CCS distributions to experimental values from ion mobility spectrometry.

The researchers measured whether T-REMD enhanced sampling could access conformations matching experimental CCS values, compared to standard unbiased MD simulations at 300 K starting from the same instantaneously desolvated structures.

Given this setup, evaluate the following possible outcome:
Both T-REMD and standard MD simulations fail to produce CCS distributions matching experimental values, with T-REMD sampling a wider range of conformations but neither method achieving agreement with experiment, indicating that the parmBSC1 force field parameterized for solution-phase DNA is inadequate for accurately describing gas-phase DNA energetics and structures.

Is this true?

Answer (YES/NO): NO